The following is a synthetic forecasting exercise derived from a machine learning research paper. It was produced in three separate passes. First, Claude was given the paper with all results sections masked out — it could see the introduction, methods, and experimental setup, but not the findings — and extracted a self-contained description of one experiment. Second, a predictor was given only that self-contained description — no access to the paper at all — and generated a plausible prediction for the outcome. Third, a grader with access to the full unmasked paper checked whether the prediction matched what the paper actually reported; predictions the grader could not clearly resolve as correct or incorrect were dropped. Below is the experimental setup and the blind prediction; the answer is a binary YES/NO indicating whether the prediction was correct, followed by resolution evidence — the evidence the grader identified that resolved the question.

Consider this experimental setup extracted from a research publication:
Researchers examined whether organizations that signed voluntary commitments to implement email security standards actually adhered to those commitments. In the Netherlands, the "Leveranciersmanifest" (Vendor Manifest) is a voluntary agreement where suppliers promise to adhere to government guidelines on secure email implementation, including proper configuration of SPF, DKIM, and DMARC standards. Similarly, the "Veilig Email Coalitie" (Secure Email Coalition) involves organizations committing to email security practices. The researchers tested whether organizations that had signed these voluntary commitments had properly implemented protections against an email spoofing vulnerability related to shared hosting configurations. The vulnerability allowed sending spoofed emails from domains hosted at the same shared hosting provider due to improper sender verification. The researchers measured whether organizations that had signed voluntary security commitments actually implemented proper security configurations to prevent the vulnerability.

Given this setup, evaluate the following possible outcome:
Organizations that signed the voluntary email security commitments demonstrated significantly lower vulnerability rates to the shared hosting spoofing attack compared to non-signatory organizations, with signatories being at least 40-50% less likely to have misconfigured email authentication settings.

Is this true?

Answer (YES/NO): NO